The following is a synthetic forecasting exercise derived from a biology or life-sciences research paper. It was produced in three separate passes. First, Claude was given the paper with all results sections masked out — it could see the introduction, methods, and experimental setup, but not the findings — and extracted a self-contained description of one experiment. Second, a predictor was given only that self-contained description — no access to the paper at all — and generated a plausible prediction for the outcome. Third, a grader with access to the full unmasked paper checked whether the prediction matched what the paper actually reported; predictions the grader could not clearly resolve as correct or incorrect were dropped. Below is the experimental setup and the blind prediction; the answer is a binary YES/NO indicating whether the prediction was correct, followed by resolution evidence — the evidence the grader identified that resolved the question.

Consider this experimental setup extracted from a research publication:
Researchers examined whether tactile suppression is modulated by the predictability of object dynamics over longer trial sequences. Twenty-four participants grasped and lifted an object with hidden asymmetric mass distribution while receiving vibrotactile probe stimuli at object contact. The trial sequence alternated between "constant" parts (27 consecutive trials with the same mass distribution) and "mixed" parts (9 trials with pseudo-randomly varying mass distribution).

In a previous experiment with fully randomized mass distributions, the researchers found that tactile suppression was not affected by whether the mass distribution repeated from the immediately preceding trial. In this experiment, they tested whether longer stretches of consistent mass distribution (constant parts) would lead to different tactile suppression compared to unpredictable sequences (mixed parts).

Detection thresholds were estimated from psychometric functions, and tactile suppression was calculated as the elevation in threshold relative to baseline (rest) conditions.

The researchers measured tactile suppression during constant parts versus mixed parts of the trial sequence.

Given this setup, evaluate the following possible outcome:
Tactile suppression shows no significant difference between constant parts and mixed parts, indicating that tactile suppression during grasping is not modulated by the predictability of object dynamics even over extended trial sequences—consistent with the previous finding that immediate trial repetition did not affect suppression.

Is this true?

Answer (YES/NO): YES